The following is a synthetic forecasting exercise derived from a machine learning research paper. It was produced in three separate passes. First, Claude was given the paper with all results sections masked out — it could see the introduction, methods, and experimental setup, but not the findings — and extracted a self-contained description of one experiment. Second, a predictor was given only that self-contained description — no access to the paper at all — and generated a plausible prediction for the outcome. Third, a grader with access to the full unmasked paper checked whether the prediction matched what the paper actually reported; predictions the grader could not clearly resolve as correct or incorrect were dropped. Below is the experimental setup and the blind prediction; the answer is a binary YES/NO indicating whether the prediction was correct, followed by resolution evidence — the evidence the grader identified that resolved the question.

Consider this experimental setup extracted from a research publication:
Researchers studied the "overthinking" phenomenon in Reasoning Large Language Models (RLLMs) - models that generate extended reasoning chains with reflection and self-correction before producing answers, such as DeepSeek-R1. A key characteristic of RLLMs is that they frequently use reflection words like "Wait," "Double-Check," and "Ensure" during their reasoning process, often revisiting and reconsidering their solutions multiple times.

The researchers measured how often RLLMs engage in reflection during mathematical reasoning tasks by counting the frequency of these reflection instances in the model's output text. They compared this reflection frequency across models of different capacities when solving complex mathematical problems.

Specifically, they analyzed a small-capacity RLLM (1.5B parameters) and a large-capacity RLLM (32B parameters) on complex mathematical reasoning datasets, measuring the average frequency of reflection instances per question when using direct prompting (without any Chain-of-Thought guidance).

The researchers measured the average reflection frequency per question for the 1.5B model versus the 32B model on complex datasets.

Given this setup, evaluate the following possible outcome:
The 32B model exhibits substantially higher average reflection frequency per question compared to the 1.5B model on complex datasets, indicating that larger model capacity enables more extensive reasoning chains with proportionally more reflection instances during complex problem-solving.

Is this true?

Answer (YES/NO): NO